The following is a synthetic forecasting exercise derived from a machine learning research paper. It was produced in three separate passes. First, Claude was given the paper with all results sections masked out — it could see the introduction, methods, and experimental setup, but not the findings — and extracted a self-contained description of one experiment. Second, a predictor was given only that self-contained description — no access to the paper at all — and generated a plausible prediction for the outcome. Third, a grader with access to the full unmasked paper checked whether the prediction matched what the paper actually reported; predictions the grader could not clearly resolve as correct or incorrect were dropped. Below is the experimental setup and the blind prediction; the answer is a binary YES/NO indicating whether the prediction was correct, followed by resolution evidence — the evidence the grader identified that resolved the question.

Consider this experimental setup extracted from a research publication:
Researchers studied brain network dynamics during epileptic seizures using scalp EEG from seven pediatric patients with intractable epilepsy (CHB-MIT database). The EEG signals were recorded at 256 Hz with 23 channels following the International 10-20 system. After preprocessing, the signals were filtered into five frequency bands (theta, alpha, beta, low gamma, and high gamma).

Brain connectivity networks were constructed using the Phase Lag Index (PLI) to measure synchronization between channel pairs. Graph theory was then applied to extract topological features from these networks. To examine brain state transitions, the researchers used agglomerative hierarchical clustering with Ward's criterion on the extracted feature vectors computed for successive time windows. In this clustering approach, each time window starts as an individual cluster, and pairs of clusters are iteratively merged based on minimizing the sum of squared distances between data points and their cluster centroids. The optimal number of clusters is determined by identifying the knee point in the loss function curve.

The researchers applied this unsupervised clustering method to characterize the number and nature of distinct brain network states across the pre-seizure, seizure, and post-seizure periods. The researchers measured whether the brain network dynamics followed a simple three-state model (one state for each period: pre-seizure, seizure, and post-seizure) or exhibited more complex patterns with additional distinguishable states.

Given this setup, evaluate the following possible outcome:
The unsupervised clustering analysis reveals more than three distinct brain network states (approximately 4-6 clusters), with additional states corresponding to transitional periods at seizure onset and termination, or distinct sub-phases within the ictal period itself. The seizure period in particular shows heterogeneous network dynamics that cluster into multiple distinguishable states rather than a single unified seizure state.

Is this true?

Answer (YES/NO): NO